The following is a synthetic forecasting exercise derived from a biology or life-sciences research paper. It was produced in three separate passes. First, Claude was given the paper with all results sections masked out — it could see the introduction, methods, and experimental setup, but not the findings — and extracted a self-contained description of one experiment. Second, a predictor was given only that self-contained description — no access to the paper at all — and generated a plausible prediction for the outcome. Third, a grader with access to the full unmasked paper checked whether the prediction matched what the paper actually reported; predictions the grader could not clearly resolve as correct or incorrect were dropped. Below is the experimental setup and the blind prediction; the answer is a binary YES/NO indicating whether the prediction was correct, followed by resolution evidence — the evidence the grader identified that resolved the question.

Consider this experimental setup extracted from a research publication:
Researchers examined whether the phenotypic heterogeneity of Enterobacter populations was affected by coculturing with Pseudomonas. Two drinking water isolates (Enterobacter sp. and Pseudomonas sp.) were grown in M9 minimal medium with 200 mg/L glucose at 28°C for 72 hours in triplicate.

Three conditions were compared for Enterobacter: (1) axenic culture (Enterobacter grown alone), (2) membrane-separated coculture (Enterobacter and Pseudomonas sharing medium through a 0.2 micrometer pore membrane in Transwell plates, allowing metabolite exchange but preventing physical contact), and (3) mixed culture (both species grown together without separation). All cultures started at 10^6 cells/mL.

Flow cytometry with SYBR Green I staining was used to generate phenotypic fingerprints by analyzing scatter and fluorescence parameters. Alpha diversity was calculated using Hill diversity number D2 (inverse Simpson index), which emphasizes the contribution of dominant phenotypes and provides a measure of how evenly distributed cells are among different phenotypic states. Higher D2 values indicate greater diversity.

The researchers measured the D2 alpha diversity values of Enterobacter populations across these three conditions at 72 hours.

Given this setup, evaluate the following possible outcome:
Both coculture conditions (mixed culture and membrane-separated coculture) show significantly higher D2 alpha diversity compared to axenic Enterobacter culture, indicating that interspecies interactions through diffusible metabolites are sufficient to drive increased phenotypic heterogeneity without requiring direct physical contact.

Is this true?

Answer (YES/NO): NO